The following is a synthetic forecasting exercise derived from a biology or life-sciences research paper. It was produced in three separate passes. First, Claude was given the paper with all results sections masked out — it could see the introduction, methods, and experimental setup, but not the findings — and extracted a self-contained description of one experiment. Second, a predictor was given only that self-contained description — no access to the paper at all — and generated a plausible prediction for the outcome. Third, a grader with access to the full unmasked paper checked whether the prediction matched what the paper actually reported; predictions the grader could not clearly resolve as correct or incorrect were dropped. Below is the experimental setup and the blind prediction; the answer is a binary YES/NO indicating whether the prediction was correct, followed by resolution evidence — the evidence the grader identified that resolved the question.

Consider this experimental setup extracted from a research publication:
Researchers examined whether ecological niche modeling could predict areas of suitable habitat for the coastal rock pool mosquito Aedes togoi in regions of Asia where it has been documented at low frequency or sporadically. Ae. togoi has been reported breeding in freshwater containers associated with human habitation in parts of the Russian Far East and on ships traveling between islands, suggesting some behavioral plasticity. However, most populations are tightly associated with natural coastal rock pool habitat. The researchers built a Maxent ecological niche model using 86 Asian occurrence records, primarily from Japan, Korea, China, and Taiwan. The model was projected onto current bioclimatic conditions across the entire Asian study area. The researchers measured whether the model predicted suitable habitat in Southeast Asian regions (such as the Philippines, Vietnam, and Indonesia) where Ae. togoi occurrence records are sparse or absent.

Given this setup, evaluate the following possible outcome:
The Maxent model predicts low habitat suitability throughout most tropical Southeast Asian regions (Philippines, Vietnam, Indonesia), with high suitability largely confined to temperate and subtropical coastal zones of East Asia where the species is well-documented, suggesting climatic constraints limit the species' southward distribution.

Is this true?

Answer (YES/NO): NO